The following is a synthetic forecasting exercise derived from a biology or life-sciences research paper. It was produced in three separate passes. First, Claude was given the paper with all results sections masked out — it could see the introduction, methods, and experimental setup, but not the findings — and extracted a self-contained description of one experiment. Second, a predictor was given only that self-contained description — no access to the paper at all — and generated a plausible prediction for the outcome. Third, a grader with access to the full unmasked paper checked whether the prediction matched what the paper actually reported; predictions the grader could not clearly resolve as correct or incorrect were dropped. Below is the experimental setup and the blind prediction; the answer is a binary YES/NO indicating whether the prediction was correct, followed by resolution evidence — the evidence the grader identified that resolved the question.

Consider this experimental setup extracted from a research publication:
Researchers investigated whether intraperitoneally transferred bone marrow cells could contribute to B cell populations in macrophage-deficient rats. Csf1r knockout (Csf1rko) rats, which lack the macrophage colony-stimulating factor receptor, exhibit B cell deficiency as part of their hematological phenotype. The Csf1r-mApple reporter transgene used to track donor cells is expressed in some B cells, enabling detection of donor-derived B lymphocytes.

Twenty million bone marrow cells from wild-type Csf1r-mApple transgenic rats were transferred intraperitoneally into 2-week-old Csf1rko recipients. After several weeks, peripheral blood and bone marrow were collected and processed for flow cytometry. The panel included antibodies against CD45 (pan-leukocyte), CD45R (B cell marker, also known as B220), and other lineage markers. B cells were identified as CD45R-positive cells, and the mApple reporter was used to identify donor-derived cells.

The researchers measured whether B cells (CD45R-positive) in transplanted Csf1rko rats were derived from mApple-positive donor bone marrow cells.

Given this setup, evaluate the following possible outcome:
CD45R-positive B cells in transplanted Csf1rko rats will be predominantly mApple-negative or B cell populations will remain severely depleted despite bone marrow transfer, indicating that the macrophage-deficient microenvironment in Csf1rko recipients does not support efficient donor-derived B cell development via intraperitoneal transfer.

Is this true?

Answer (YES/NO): YES